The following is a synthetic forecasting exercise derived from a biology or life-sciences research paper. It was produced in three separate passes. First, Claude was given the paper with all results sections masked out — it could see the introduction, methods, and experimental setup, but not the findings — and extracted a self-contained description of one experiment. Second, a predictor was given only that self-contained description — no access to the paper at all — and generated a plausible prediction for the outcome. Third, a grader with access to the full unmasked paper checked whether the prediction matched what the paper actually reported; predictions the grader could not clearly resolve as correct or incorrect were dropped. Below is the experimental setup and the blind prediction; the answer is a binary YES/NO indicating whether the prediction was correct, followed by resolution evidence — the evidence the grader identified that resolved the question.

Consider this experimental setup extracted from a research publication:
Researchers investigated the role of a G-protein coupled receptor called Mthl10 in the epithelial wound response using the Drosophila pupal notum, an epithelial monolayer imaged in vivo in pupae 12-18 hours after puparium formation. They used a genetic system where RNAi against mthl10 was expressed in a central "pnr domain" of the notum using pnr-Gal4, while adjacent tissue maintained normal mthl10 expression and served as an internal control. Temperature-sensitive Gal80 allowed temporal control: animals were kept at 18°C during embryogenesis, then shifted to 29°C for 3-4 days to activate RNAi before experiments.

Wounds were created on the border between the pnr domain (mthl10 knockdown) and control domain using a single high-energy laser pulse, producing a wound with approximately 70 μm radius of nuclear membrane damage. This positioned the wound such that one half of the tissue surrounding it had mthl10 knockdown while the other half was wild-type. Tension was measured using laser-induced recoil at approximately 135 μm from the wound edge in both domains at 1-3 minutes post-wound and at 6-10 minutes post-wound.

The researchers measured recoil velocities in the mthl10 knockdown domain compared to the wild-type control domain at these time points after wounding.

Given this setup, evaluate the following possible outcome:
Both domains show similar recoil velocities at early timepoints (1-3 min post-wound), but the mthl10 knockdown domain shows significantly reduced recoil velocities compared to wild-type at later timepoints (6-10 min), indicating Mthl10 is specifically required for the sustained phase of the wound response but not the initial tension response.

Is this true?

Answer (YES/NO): YES